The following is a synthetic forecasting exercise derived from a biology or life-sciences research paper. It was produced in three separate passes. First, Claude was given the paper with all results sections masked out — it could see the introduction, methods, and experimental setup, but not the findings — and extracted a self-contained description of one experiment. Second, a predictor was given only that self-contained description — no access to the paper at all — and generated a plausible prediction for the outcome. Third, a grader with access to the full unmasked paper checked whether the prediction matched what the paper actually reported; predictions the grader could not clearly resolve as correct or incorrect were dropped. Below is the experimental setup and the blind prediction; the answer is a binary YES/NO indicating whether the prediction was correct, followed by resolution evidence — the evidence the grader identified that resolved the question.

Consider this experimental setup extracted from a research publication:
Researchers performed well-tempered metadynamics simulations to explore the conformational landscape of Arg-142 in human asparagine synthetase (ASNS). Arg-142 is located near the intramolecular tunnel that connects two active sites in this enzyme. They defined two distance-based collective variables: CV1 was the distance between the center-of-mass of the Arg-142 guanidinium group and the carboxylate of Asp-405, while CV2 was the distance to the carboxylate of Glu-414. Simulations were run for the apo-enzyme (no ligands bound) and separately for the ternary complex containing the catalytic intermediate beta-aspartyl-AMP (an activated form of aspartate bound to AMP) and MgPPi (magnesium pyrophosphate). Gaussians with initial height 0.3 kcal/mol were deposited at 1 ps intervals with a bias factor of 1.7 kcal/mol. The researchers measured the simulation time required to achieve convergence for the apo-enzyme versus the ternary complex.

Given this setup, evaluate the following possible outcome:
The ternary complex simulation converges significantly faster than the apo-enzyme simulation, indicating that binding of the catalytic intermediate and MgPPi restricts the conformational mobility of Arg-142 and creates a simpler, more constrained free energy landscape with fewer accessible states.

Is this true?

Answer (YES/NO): NO